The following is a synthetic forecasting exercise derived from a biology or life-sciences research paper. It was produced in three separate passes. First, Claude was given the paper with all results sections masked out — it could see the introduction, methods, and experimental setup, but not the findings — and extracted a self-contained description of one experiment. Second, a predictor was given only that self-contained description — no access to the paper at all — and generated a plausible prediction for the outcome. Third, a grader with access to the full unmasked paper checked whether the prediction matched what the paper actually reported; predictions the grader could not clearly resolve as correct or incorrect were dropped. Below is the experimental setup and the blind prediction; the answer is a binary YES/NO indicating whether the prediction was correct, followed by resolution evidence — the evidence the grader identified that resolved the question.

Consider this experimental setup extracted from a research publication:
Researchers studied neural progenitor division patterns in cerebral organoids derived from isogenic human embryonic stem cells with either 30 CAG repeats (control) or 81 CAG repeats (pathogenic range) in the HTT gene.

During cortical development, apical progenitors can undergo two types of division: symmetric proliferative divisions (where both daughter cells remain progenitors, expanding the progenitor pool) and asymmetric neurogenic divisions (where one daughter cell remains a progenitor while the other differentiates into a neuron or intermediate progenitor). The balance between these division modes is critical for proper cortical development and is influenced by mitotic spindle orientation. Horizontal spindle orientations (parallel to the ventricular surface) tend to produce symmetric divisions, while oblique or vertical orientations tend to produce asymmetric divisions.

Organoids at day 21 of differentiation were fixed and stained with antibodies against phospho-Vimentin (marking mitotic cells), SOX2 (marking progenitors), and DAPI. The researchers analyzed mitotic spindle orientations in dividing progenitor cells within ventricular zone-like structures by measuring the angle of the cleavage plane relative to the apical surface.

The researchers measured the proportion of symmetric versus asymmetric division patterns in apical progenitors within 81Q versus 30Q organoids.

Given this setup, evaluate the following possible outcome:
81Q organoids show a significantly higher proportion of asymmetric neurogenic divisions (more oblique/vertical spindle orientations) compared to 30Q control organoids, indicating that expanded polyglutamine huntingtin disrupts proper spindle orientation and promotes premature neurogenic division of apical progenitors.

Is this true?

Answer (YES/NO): YES